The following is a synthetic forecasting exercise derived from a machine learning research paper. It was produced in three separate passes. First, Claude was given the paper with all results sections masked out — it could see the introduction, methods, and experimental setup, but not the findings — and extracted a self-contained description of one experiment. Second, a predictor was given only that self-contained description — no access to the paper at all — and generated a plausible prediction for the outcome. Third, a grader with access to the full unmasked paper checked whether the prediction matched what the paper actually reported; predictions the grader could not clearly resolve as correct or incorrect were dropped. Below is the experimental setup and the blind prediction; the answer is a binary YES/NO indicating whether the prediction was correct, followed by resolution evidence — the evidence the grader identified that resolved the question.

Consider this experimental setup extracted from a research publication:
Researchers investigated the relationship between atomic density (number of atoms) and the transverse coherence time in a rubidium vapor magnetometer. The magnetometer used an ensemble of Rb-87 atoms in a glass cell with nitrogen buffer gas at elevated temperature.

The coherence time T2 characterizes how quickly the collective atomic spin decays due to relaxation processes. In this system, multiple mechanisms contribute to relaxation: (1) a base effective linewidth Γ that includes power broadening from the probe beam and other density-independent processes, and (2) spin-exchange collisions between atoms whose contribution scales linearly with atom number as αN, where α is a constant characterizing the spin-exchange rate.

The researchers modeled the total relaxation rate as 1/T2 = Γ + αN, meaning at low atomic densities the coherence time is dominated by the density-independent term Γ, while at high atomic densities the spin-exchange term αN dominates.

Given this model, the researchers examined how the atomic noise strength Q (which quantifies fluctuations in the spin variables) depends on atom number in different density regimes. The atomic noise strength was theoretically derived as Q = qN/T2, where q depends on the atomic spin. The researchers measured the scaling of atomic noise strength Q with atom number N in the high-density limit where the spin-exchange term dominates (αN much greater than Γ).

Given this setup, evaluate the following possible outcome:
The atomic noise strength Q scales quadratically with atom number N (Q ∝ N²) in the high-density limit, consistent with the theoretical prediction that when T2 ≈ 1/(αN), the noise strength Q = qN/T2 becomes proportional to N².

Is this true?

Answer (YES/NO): YES